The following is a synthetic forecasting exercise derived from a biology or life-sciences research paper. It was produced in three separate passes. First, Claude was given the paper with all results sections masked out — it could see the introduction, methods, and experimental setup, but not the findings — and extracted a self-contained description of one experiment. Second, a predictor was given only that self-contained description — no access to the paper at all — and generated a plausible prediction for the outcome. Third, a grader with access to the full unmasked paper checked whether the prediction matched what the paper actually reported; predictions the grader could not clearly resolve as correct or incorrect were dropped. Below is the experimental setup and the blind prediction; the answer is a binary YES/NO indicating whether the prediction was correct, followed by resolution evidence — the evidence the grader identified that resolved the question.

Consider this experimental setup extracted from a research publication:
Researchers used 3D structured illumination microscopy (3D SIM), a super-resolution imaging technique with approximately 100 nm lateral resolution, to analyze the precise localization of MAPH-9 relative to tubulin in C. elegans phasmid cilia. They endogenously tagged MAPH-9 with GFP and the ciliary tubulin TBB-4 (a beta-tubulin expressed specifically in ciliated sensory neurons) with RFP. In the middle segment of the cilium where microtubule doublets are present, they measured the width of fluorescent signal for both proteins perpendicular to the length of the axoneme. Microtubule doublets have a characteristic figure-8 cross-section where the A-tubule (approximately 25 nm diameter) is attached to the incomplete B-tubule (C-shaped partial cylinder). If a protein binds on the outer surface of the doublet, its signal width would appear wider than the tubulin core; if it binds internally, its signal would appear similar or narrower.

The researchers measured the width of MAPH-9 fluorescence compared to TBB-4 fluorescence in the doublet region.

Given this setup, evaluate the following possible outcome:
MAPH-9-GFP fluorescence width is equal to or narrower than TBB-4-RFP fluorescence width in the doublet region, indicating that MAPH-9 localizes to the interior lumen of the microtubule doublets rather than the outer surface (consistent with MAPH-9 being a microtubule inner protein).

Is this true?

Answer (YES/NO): NO